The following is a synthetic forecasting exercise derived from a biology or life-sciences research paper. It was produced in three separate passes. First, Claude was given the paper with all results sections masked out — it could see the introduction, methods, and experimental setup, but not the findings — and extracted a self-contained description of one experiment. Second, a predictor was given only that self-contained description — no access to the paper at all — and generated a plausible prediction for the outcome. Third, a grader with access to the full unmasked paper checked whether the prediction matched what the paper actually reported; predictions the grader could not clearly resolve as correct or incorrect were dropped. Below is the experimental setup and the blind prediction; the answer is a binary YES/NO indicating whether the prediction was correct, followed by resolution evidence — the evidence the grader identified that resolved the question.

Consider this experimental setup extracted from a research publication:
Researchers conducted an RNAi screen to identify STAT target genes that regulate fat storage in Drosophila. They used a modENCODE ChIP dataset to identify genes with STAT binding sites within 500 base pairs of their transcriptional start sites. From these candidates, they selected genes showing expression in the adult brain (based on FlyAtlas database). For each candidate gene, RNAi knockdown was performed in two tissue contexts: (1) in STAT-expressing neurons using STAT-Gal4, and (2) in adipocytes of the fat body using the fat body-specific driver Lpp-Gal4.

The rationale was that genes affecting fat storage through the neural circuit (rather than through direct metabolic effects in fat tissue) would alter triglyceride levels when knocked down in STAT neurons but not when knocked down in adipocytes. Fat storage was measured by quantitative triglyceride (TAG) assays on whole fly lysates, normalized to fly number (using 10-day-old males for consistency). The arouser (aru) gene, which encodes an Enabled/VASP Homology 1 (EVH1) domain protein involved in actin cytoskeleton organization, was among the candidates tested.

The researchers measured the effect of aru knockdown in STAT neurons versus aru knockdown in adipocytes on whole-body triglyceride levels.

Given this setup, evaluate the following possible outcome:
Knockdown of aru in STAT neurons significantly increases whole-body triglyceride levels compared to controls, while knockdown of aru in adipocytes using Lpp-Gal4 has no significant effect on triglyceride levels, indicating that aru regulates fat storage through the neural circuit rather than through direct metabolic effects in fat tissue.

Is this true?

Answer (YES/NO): NO